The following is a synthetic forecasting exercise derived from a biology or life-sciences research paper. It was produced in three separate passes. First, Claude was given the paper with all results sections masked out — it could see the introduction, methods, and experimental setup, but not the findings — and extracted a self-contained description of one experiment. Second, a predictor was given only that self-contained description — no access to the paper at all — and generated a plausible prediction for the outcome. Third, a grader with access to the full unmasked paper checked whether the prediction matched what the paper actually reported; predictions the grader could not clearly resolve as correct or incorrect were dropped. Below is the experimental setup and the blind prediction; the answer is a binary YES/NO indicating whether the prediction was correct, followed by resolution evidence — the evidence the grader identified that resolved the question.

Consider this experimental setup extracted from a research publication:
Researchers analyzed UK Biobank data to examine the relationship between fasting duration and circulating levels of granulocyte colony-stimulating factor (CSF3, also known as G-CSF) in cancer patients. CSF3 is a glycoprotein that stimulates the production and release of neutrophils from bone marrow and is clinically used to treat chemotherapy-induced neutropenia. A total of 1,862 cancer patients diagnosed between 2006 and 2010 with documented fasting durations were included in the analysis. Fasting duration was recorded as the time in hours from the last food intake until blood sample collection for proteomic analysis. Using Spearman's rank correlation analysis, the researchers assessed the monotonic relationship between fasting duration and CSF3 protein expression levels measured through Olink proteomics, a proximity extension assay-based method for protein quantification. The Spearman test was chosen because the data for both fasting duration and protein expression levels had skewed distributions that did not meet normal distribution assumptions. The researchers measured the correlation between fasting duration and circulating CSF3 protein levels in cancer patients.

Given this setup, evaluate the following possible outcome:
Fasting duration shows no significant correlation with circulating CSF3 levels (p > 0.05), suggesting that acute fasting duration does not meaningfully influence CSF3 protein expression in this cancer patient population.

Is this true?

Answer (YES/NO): YES